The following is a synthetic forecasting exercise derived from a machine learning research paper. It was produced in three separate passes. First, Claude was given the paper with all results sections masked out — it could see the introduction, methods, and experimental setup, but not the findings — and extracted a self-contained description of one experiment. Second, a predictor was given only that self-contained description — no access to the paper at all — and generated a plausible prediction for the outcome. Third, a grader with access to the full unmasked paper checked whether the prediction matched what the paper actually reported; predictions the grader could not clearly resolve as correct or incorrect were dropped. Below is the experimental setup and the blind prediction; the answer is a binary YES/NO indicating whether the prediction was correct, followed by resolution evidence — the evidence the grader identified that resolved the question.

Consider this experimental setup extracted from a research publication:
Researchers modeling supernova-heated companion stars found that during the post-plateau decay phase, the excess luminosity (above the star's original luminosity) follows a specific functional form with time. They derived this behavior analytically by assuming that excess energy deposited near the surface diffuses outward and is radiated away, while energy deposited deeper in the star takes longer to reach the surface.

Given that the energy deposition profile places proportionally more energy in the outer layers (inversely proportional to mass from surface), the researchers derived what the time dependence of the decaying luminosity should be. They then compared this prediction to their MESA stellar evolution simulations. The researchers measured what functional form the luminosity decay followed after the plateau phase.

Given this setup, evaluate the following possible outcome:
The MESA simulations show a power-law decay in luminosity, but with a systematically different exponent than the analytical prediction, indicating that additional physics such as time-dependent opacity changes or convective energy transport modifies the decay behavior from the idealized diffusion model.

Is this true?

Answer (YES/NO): NO